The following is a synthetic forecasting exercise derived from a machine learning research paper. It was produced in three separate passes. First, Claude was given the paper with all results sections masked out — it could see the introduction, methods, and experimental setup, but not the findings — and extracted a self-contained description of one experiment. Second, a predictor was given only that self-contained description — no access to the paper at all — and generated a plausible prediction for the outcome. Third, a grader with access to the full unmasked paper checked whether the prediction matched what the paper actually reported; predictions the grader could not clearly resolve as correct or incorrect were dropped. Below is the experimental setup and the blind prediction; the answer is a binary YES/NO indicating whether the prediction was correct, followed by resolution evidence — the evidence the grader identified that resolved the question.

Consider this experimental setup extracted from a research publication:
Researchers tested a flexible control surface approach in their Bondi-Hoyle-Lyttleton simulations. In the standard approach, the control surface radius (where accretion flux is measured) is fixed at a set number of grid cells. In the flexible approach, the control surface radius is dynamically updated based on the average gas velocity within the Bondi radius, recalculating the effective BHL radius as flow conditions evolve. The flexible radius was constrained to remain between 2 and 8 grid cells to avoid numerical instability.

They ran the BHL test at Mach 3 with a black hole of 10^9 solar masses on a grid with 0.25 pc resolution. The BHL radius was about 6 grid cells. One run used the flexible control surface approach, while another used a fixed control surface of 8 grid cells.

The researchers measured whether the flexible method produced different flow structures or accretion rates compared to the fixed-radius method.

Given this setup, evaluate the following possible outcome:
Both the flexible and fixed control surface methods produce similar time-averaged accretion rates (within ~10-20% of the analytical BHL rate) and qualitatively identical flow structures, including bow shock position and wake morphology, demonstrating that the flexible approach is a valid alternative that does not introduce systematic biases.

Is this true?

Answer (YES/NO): NO